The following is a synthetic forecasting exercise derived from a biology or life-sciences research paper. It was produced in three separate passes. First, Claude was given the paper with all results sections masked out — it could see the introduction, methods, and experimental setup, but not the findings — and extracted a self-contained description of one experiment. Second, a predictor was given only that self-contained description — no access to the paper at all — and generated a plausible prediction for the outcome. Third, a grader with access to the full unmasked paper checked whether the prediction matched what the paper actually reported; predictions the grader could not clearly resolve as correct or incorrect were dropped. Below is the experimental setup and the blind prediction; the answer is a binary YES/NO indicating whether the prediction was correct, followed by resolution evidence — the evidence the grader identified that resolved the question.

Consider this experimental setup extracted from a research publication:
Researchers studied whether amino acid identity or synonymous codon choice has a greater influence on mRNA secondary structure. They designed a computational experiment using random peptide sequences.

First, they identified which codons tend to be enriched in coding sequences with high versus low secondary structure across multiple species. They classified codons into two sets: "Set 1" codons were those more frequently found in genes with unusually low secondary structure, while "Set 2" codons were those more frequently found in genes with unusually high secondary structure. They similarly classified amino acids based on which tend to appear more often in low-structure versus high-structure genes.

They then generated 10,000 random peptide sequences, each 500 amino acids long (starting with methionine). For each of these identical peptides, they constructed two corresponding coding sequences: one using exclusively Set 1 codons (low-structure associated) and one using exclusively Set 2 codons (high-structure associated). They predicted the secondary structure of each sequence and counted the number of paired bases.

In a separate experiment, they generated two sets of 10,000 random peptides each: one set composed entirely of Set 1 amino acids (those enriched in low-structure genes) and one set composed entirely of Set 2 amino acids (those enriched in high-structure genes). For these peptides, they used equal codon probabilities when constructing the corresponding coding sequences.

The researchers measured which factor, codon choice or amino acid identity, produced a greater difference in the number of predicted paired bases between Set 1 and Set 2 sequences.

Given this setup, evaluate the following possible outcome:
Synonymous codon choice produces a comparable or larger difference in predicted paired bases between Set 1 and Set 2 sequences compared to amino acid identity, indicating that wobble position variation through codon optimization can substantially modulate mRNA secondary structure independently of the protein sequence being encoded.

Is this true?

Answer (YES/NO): NO